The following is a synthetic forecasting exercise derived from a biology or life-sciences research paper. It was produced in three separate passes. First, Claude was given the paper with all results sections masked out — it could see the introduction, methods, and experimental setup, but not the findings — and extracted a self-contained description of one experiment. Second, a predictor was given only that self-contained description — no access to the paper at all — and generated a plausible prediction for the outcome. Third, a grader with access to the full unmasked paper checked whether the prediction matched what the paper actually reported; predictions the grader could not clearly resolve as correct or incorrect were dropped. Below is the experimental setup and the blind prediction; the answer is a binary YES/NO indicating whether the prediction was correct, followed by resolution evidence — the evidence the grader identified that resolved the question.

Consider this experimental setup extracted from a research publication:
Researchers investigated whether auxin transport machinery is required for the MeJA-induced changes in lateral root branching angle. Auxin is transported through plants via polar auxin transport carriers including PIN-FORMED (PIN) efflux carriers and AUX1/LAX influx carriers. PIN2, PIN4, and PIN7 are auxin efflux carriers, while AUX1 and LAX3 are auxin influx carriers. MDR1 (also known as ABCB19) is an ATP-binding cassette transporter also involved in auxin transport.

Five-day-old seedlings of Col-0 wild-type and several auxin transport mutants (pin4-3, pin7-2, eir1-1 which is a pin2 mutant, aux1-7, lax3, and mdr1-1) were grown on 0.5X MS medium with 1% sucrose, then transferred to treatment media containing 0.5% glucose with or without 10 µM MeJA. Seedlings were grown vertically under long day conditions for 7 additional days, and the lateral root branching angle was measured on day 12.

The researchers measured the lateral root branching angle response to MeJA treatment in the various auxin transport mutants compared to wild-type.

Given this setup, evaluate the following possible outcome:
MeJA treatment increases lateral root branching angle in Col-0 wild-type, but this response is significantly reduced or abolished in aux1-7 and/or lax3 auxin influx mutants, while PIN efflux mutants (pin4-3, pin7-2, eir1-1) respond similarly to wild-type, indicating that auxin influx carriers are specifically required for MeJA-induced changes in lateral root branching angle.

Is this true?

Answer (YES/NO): NO